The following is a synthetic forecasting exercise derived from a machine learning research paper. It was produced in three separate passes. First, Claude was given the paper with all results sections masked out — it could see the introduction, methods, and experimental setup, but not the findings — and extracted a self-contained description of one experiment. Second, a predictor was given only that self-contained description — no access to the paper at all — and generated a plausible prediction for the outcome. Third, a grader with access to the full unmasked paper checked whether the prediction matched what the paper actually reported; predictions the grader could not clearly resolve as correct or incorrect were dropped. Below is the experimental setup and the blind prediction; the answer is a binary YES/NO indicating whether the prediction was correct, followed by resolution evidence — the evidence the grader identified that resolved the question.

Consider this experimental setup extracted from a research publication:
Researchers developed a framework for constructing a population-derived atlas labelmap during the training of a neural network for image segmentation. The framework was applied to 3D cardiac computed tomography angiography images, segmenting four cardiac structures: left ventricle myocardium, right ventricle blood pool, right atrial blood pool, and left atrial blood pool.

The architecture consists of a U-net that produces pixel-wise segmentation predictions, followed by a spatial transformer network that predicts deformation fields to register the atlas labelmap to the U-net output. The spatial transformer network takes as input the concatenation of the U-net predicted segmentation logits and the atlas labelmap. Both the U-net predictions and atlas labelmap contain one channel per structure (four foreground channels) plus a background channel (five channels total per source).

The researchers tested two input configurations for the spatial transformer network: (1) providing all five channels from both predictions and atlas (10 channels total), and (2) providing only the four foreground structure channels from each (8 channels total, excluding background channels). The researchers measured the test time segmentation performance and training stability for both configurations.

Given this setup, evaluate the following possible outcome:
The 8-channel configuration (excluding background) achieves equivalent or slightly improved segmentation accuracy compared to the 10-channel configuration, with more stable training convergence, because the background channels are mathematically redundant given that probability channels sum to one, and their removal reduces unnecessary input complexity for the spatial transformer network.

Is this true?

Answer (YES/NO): YES